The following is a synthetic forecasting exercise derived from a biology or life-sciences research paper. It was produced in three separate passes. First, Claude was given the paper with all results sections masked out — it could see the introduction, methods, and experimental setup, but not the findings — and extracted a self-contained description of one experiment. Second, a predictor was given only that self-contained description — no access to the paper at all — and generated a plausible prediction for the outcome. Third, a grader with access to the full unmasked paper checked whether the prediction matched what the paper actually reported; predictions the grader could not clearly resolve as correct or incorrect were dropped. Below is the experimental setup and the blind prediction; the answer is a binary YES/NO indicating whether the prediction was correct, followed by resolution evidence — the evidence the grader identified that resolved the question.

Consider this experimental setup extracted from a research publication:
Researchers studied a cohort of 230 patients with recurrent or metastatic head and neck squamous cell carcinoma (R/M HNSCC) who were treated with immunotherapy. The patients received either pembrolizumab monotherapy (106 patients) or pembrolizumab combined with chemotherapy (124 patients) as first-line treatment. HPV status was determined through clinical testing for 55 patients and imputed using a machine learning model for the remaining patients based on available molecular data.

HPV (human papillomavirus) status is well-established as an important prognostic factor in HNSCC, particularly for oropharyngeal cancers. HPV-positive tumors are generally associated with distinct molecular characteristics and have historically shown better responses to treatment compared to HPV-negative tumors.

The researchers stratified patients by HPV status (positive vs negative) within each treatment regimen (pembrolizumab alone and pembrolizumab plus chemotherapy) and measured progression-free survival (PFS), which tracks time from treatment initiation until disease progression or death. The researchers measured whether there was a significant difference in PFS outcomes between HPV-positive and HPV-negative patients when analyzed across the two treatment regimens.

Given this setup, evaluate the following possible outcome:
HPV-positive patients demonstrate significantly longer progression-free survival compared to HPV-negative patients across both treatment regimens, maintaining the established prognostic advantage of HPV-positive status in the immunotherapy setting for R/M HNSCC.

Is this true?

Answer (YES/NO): NO